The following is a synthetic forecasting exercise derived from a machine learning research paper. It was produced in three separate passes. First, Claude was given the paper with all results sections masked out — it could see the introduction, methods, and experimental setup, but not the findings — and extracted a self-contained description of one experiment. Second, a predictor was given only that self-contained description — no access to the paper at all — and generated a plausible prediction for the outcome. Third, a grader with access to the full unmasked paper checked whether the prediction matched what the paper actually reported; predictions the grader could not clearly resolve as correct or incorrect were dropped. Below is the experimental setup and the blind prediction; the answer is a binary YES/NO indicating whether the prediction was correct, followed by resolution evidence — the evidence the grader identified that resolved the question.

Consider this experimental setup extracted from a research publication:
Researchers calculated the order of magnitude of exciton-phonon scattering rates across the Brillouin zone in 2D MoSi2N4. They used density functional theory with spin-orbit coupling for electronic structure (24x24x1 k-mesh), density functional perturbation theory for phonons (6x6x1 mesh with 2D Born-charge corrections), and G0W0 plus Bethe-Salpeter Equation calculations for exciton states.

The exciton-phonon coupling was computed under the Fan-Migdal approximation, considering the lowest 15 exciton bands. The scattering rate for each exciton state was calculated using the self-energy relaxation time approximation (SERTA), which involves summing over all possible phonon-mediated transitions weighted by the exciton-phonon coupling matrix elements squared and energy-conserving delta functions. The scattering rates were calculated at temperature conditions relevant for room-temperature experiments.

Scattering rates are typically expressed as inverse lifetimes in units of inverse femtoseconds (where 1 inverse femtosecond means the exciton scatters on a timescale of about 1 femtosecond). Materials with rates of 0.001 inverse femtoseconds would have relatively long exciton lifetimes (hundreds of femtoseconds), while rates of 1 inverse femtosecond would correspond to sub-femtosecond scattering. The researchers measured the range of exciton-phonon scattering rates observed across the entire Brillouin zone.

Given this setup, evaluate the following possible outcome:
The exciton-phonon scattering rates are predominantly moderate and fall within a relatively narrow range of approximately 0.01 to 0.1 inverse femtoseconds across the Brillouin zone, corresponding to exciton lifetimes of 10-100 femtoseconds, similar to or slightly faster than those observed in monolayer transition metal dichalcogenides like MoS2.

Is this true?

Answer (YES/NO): NO